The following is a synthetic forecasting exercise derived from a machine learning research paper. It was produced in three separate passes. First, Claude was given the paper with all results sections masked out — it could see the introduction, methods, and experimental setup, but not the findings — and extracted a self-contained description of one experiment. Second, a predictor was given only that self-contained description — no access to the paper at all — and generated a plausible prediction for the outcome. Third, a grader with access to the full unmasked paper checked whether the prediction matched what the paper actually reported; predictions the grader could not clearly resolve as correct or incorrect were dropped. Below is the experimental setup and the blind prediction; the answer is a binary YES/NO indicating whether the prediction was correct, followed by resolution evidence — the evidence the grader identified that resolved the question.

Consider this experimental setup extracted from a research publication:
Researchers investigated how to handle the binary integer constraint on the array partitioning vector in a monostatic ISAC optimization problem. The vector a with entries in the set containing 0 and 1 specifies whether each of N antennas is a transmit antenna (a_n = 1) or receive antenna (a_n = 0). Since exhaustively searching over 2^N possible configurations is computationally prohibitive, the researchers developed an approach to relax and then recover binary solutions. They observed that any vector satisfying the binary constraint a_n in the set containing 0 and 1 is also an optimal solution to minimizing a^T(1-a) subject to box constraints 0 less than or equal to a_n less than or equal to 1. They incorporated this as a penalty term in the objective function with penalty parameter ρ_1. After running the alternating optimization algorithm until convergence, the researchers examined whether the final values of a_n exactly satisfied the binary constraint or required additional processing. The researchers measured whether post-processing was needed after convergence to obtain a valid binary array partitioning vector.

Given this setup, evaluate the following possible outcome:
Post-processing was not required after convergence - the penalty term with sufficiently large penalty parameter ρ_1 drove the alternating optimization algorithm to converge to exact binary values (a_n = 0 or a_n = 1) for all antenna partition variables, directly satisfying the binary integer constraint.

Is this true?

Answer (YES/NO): NO